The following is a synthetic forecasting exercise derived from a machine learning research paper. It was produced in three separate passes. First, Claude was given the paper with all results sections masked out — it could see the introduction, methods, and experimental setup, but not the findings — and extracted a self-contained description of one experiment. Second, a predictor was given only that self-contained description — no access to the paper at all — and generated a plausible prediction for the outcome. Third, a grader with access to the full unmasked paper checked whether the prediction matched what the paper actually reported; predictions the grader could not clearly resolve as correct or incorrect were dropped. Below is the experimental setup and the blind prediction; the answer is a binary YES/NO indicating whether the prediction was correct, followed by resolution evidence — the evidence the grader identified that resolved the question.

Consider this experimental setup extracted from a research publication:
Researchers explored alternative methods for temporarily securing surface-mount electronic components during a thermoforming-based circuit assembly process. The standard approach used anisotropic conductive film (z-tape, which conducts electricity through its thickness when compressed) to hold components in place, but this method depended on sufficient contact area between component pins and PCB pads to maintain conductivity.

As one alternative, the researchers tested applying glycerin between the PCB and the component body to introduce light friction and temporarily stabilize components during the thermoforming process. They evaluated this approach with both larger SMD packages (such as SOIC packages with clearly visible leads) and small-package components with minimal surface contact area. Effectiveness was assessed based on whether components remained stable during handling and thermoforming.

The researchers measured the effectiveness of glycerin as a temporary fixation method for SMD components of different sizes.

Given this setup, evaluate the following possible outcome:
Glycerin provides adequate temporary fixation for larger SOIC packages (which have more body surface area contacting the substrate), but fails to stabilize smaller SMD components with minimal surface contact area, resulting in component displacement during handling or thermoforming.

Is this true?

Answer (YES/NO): YES